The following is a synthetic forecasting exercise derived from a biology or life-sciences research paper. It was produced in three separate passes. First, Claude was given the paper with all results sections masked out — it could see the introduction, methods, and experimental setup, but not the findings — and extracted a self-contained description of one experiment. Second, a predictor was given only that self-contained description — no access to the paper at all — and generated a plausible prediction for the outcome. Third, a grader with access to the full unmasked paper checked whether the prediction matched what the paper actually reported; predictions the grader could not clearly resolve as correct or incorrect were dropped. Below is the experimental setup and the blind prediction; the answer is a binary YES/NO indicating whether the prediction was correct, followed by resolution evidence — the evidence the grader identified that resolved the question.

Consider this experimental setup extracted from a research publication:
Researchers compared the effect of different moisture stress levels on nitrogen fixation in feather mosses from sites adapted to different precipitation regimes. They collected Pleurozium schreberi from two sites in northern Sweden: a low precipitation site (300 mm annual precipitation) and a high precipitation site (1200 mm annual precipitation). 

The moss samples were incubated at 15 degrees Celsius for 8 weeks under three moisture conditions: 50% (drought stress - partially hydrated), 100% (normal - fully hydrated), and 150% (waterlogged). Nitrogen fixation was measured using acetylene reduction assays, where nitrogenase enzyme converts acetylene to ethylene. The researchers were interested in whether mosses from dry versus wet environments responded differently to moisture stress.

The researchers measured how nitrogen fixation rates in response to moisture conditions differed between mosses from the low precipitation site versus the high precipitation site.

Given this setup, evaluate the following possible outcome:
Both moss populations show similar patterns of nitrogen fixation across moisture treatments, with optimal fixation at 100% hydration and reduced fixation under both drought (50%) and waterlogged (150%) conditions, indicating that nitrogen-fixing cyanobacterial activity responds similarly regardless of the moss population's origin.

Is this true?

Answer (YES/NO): NO